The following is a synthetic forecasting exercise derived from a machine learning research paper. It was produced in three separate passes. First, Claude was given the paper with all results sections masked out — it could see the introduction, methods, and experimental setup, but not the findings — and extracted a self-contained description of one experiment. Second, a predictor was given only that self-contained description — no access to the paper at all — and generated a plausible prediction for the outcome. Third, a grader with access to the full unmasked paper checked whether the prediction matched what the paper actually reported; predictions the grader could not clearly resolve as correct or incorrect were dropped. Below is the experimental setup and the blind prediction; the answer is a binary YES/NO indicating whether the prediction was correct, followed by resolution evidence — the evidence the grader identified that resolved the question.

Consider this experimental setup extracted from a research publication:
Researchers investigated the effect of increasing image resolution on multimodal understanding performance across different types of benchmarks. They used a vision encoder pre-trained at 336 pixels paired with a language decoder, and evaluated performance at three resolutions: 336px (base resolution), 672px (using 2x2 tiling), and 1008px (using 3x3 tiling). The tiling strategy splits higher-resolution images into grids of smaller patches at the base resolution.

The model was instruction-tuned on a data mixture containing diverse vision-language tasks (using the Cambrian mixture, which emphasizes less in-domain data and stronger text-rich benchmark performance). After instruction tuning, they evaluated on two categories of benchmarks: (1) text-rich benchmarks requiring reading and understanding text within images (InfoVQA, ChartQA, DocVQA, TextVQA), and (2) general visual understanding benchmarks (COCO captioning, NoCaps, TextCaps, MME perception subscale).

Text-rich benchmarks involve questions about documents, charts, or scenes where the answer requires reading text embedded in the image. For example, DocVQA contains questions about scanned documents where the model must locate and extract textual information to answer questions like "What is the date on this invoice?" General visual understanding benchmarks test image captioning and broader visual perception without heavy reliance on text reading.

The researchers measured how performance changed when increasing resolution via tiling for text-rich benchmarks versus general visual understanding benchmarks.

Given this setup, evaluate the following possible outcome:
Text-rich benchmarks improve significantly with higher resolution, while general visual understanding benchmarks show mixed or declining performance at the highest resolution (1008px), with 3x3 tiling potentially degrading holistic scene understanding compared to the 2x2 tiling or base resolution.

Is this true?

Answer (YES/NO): NO